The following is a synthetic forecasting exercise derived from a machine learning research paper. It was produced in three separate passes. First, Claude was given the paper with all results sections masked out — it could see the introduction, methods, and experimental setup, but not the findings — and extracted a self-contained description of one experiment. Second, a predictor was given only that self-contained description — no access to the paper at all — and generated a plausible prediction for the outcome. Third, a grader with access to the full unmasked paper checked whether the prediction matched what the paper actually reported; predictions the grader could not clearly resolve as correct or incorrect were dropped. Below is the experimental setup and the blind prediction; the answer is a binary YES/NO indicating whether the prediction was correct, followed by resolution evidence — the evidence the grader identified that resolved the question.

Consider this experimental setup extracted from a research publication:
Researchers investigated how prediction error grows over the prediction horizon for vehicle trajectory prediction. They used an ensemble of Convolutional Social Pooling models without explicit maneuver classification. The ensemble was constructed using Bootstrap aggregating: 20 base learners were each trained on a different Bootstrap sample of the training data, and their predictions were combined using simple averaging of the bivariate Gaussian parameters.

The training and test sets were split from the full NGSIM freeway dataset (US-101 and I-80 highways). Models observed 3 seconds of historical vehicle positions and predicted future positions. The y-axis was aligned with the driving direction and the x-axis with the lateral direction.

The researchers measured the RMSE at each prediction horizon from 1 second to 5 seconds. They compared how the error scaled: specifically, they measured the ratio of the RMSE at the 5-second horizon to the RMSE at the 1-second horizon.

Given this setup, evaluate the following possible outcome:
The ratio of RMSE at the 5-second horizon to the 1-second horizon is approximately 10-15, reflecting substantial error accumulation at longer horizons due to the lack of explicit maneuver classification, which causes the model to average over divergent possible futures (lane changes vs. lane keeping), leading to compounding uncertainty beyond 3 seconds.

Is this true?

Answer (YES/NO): NO